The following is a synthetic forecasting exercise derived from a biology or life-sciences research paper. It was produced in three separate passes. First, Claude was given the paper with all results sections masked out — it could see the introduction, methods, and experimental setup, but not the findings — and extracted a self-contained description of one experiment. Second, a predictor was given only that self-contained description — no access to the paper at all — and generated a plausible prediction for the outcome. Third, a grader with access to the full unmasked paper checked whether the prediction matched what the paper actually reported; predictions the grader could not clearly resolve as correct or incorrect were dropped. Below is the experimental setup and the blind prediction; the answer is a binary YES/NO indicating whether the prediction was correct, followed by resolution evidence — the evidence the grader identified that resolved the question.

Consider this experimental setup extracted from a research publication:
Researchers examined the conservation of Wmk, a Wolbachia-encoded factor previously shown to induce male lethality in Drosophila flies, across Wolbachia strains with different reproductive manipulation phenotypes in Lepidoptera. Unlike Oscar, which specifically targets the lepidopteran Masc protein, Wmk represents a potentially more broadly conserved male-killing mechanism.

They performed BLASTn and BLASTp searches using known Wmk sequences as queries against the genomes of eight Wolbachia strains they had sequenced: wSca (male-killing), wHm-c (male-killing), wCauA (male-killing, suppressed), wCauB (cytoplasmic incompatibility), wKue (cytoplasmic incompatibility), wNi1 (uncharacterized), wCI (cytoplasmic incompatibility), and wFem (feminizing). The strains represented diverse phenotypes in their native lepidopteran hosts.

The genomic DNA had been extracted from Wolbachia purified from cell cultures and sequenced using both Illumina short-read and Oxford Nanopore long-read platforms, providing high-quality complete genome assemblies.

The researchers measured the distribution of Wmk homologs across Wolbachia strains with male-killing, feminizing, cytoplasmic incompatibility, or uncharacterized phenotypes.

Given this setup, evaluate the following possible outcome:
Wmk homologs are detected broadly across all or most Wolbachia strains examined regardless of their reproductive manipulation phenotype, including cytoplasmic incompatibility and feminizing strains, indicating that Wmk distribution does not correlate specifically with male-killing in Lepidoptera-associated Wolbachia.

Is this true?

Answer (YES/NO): YES